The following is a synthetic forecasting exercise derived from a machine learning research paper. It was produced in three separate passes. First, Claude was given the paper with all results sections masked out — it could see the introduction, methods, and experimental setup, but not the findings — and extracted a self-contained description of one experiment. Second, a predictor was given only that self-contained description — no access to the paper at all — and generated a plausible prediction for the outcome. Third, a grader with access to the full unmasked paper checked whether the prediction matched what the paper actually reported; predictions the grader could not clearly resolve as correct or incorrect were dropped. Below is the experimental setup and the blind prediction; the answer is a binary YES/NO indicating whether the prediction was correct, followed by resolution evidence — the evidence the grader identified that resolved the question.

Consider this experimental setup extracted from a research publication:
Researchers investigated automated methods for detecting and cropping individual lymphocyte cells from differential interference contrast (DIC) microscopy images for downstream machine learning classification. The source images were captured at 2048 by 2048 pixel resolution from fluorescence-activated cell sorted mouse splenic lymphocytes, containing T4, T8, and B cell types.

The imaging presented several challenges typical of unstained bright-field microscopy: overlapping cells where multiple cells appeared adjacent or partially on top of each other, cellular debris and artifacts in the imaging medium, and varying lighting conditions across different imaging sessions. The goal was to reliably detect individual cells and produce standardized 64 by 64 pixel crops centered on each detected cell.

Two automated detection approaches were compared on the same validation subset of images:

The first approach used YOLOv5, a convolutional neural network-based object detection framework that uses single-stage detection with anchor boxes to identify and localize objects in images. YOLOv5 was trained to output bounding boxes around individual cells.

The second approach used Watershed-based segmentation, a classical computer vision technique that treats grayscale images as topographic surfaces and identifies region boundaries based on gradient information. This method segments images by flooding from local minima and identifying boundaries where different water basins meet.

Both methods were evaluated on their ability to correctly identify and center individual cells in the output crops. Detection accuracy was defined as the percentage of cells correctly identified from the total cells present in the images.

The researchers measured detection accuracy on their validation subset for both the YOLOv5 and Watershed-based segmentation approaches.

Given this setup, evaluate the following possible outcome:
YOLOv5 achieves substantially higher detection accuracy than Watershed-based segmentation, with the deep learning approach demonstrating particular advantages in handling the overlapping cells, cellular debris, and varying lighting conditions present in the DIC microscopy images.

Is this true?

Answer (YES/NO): YES